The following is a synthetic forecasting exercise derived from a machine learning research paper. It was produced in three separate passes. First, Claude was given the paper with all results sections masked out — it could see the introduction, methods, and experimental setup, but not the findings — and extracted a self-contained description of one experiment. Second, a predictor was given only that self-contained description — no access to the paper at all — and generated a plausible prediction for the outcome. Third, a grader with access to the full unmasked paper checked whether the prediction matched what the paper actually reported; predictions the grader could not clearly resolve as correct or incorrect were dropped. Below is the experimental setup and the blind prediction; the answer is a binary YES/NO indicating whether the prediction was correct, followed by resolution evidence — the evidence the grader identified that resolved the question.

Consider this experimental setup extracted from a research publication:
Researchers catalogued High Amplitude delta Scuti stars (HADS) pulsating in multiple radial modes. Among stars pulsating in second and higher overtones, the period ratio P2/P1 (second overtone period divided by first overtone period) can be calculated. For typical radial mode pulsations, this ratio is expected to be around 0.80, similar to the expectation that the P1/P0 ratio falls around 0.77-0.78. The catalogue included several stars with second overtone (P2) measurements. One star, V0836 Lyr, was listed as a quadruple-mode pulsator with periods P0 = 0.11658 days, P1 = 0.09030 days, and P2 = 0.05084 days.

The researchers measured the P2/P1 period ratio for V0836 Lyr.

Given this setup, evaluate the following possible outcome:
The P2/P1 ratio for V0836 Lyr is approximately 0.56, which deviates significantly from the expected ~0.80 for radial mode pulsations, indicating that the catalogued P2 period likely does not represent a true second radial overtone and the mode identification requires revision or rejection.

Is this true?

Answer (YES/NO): YES